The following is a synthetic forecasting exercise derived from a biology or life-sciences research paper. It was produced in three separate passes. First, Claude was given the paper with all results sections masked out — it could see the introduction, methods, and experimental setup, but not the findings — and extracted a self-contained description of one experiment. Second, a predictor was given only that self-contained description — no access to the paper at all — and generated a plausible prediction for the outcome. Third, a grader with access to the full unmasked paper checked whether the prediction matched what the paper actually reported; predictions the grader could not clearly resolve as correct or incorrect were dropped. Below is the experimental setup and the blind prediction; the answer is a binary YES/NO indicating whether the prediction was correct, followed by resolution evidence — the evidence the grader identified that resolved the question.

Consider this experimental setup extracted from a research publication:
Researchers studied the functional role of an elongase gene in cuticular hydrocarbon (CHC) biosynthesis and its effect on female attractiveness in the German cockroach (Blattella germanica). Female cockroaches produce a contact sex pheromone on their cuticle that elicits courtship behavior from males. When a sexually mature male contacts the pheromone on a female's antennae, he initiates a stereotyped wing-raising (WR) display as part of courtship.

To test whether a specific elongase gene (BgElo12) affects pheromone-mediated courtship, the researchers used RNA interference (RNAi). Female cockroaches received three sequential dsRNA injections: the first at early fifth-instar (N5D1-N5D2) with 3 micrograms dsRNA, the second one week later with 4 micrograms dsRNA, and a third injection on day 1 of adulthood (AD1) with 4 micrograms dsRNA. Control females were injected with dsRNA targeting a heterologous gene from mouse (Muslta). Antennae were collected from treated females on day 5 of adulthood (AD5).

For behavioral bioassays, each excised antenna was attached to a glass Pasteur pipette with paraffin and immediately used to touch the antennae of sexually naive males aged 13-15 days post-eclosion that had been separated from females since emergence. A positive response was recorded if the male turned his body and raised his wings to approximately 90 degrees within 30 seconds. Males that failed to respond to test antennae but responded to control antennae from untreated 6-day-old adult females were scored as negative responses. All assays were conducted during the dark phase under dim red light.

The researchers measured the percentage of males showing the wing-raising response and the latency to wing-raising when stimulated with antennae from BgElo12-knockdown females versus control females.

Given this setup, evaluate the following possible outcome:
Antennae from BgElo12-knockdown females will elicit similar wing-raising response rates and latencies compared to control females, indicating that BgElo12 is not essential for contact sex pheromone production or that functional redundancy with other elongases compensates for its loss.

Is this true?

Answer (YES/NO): NO